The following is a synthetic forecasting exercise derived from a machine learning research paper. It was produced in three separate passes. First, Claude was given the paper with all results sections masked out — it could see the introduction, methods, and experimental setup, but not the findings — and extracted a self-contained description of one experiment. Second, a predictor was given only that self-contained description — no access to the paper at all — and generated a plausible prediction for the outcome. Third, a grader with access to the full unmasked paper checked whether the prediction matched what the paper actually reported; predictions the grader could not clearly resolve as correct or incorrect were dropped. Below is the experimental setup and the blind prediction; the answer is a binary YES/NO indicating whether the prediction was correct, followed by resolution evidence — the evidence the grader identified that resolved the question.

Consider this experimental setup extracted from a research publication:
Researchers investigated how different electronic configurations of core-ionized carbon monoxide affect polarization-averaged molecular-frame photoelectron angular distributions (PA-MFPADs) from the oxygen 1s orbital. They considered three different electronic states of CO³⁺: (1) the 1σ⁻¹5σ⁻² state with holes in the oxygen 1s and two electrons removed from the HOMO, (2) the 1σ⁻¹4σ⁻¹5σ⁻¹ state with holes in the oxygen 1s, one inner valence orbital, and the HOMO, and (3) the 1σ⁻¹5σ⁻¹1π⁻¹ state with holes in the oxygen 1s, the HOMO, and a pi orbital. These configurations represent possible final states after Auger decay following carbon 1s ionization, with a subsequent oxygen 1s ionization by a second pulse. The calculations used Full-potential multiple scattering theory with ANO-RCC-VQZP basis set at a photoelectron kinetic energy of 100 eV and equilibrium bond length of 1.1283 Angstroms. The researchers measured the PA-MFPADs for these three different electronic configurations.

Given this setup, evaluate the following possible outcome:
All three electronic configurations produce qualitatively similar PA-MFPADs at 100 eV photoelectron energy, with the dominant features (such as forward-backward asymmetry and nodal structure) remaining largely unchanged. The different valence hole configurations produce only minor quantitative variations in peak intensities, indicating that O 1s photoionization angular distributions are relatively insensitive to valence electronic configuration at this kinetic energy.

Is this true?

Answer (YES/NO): YES